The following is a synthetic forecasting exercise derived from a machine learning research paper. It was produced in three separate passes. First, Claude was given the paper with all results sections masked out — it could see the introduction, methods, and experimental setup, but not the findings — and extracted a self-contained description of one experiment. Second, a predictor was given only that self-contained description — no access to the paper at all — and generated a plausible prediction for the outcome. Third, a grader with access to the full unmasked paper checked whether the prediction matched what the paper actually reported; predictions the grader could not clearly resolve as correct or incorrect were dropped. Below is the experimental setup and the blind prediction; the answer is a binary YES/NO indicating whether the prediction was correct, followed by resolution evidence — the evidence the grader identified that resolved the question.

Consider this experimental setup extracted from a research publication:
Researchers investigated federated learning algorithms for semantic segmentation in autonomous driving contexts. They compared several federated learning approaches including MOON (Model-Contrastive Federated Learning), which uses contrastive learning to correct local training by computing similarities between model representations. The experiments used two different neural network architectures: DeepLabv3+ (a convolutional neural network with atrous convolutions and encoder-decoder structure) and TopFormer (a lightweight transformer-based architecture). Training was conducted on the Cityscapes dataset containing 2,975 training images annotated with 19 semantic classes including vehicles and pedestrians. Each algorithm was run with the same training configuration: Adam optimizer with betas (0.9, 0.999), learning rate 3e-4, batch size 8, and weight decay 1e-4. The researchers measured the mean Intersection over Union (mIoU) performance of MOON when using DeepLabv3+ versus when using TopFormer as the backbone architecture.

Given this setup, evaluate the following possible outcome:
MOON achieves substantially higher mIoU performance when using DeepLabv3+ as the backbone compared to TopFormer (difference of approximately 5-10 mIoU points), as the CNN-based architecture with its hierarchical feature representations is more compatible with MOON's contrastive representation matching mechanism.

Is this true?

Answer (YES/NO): NO